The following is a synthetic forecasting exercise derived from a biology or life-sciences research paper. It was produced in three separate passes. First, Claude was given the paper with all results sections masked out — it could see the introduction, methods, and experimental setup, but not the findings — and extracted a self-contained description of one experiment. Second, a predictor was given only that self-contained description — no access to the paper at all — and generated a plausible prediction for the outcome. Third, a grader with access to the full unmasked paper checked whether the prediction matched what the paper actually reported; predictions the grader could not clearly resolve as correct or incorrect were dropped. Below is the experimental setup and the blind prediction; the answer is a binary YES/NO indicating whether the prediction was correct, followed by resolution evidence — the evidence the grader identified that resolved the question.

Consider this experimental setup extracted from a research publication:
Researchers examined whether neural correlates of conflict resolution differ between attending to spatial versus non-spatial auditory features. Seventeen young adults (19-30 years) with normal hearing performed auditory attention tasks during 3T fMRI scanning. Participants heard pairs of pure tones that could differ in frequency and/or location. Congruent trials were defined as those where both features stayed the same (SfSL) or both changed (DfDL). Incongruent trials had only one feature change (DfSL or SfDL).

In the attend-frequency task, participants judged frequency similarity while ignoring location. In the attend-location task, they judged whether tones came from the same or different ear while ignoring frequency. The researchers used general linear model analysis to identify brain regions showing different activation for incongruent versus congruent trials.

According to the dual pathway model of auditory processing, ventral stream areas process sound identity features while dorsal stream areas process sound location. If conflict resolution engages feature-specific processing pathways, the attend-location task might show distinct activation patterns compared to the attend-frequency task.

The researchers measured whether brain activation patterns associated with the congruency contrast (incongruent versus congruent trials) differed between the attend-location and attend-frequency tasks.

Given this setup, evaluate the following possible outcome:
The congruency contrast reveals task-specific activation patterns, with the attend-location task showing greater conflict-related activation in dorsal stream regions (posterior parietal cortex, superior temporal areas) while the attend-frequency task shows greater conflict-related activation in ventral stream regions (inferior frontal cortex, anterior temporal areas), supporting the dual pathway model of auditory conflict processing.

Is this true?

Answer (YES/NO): NO